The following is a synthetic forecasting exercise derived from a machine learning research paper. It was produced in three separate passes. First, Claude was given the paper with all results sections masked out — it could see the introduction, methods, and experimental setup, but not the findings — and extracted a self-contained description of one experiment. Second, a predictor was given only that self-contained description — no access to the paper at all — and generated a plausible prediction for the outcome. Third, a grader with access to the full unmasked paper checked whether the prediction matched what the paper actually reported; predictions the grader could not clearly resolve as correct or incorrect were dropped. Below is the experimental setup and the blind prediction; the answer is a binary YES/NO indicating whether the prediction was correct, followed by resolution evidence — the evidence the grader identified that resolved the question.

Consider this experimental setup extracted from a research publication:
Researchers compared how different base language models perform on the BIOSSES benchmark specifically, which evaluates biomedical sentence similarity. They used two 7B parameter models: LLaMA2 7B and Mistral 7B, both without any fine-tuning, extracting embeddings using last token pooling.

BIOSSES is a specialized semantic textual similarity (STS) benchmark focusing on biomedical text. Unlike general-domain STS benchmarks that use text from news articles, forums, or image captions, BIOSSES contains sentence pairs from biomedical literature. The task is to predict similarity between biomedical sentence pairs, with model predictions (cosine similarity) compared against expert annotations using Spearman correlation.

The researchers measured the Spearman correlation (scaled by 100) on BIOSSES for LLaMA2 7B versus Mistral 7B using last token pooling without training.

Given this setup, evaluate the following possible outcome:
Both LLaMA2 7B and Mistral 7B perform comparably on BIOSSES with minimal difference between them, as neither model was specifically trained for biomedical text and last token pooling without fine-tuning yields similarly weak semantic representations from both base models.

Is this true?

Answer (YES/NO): NO